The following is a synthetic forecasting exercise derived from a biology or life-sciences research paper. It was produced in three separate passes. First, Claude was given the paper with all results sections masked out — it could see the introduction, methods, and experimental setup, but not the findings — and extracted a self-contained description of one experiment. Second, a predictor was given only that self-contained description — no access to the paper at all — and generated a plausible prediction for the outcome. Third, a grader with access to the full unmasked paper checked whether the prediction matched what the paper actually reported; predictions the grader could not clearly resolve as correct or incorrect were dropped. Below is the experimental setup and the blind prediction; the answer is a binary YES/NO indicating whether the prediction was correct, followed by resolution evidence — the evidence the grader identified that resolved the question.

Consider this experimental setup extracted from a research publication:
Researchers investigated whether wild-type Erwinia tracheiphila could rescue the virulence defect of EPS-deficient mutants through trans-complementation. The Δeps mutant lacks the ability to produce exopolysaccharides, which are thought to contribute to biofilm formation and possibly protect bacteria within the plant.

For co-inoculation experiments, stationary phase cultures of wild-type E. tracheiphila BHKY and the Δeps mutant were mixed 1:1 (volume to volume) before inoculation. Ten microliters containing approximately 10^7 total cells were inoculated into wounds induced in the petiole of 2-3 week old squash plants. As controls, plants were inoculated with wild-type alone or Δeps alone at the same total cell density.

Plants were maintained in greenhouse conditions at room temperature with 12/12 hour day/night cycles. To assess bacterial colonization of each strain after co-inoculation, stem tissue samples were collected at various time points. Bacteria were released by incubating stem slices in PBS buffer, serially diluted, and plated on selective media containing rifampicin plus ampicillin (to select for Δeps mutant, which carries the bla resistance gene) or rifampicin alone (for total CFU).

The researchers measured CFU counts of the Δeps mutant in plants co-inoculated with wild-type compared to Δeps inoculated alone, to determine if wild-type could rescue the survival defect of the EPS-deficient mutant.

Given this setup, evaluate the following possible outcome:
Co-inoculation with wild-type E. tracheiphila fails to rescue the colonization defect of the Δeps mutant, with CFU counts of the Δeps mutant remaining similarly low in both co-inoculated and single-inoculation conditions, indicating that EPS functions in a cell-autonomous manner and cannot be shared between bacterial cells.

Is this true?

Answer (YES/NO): YES